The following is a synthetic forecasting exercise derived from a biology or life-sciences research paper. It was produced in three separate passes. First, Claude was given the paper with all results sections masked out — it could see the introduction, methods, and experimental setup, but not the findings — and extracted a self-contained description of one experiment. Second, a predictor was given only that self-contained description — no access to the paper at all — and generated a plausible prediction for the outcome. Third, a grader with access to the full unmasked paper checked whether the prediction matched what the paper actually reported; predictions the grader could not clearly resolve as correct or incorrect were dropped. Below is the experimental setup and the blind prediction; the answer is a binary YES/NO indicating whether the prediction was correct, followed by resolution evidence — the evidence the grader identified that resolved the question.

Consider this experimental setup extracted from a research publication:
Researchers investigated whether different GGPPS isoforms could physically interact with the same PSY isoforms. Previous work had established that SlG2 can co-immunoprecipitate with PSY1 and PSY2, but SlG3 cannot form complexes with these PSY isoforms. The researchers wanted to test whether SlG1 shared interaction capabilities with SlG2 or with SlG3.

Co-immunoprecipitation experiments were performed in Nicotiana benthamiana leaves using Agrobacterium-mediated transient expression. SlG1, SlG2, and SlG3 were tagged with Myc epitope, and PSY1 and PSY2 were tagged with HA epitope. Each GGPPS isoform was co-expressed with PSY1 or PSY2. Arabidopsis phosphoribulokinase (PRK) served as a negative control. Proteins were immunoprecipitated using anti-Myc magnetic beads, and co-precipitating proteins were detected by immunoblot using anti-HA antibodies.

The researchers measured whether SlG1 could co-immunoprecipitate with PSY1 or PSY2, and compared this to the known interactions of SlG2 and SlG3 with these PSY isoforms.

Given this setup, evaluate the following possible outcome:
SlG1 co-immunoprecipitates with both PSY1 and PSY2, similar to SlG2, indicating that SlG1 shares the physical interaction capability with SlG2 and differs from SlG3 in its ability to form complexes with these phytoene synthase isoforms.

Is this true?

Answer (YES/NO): NO